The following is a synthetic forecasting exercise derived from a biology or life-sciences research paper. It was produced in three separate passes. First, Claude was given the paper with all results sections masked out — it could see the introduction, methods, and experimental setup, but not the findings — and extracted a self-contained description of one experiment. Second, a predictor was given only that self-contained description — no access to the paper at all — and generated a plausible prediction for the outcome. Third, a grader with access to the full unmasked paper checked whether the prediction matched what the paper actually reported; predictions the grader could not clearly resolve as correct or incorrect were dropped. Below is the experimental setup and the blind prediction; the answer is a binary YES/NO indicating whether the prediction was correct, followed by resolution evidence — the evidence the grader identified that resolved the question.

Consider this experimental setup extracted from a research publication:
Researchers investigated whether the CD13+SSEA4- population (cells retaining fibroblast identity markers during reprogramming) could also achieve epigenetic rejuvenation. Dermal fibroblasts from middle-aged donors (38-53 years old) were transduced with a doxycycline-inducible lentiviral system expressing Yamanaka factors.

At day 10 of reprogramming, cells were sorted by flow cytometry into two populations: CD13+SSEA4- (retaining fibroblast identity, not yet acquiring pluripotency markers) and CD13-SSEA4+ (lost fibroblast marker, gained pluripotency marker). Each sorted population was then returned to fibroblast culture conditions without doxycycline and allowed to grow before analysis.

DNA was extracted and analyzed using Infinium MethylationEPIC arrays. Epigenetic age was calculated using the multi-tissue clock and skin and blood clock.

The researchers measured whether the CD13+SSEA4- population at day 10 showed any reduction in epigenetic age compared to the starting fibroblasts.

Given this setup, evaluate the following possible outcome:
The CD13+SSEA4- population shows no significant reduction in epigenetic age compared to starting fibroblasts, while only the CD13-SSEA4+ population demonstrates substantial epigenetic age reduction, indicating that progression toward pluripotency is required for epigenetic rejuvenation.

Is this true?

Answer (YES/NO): YES